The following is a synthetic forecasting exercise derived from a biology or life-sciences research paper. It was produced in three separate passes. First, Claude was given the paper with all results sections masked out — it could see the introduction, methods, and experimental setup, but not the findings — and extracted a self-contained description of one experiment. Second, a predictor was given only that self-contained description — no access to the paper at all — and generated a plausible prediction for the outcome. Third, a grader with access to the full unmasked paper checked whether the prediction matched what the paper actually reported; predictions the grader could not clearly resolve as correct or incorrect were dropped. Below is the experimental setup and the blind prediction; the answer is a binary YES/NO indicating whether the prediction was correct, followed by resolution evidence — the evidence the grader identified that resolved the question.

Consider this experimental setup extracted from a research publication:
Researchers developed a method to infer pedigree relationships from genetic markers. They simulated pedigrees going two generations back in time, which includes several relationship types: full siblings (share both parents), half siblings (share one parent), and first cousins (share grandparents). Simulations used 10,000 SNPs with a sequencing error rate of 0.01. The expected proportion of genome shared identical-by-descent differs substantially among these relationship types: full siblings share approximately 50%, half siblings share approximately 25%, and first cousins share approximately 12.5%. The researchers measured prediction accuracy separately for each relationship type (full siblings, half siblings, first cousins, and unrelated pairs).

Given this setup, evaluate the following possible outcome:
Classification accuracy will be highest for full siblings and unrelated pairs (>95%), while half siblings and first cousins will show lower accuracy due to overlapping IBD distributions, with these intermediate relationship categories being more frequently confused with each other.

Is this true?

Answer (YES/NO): NO